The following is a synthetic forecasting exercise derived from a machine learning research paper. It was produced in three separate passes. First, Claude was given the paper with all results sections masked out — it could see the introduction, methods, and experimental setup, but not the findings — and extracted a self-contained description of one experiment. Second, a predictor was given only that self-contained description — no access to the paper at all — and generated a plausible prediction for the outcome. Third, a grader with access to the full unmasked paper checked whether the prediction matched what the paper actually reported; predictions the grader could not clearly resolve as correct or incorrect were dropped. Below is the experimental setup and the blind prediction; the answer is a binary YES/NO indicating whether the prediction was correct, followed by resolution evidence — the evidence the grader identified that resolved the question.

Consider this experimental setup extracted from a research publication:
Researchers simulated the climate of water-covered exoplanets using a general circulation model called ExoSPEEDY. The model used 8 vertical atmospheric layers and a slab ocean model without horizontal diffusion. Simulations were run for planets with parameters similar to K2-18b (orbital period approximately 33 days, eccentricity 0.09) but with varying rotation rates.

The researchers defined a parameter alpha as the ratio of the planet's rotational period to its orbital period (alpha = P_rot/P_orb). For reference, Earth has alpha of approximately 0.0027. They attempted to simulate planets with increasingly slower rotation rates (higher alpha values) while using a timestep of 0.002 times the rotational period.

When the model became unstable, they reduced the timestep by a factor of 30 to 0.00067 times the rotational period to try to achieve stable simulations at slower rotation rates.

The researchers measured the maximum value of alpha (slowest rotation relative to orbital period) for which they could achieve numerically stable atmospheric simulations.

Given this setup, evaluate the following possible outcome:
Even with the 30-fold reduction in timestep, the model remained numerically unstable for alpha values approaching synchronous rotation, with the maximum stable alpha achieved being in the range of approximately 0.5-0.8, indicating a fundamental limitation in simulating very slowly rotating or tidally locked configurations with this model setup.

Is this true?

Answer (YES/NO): NO